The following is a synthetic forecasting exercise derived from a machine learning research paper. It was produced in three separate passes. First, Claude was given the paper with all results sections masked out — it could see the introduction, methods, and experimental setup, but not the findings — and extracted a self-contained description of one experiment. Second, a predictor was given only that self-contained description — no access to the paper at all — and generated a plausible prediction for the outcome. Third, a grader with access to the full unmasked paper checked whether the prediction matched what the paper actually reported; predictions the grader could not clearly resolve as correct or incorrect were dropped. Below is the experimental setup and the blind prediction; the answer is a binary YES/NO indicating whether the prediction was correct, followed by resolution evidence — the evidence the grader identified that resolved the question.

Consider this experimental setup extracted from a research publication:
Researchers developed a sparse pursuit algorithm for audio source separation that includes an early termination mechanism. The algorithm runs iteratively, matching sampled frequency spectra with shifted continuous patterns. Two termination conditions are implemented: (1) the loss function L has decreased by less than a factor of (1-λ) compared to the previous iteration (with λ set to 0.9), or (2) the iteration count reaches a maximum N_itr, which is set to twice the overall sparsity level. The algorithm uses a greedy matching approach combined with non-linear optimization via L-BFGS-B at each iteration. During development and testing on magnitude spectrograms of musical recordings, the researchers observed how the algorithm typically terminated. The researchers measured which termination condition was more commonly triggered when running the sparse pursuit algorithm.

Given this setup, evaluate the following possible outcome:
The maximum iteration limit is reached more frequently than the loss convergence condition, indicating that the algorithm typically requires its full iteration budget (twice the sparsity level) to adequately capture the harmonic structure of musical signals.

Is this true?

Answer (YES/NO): NO